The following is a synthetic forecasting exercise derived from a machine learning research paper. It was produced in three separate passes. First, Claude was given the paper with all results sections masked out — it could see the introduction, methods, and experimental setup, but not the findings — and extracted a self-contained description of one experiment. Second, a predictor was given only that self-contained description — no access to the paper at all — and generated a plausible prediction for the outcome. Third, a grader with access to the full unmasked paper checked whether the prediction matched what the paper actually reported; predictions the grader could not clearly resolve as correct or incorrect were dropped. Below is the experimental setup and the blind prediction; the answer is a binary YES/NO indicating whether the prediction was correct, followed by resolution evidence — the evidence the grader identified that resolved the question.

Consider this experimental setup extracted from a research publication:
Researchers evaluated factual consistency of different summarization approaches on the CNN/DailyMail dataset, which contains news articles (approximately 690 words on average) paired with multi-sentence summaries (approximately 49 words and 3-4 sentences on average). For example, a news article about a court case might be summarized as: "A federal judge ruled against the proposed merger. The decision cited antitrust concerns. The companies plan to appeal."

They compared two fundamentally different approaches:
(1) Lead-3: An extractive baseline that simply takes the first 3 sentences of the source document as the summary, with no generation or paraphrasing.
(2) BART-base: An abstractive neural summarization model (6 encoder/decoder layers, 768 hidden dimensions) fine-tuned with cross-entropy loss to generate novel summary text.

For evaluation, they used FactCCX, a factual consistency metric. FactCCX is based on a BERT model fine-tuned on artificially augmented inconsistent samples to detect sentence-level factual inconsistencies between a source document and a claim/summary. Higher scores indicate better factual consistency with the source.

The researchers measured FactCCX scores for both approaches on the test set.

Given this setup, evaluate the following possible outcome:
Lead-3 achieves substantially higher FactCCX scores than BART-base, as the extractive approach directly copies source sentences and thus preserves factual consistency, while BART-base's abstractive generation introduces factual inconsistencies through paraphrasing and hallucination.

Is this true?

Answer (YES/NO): YES